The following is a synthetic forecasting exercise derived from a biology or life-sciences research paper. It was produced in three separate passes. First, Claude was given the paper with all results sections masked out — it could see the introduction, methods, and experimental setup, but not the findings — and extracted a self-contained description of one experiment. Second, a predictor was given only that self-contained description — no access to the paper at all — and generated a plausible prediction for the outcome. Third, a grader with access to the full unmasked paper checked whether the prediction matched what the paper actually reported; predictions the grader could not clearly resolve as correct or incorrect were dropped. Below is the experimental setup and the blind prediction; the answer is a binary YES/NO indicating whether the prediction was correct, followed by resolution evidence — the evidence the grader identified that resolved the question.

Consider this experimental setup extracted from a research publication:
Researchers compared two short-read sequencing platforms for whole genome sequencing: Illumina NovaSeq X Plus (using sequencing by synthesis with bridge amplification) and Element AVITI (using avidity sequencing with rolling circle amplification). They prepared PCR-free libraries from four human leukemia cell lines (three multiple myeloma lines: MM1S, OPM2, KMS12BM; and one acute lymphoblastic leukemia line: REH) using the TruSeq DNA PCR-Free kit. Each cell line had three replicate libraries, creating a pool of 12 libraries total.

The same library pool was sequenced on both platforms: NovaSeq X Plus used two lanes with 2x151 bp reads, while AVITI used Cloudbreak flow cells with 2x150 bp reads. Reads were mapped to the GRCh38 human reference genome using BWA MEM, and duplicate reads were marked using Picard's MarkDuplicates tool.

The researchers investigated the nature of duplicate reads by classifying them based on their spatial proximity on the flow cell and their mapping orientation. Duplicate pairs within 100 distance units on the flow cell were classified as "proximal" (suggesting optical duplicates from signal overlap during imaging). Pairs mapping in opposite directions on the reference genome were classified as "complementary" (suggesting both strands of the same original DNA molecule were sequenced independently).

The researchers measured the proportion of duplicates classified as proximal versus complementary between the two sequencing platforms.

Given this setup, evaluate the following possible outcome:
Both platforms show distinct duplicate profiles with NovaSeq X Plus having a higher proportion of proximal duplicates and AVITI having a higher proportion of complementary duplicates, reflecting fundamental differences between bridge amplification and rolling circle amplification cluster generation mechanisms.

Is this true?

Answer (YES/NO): YES